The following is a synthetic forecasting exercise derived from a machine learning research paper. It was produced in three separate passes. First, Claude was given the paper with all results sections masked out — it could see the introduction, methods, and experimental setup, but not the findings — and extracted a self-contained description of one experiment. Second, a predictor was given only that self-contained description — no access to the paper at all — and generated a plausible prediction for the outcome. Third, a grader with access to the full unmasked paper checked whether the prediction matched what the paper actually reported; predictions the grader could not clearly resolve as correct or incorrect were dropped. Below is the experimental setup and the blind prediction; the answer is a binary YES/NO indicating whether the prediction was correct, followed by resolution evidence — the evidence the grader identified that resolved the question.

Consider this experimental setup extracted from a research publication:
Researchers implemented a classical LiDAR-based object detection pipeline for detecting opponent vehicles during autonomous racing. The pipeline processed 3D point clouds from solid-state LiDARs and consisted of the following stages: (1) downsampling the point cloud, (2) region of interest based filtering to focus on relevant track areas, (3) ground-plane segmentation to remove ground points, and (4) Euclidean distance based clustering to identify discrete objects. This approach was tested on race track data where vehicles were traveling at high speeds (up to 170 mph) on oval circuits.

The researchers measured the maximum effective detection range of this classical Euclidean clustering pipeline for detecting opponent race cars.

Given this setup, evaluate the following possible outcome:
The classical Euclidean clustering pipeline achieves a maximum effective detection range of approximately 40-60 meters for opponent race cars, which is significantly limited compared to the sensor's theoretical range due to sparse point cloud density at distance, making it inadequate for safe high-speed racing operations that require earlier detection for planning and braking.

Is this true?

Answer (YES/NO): YES